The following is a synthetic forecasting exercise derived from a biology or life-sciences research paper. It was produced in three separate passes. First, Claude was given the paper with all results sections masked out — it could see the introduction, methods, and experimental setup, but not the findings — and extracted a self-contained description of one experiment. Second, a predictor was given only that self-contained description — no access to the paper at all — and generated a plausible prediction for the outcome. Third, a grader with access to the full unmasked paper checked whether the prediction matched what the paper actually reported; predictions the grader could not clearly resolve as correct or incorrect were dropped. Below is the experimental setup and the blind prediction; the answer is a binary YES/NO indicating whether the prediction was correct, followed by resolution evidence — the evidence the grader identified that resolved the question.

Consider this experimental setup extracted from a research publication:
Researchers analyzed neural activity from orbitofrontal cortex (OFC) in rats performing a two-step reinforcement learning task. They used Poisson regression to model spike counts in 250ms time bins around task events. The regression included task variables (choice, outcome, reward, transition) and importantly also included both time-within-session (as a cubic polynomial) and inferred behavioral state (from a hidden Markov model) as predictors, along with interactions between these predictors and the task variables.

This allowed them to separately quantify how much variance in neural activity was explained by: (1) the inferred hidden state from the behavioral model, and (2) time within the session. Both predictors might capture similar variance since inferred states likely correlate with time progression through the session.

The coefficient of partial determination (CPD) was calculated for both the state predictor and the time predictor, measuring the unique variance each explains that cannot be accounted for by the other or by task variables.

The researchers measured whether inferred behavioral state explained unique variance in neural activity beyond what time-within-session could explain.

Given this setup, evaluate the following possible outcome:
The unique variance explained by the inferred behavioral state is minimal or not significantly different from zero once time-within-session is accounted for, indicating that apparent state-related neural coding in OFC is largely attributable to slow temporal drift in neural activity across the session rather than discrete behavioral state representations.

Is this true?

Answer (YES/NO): NO